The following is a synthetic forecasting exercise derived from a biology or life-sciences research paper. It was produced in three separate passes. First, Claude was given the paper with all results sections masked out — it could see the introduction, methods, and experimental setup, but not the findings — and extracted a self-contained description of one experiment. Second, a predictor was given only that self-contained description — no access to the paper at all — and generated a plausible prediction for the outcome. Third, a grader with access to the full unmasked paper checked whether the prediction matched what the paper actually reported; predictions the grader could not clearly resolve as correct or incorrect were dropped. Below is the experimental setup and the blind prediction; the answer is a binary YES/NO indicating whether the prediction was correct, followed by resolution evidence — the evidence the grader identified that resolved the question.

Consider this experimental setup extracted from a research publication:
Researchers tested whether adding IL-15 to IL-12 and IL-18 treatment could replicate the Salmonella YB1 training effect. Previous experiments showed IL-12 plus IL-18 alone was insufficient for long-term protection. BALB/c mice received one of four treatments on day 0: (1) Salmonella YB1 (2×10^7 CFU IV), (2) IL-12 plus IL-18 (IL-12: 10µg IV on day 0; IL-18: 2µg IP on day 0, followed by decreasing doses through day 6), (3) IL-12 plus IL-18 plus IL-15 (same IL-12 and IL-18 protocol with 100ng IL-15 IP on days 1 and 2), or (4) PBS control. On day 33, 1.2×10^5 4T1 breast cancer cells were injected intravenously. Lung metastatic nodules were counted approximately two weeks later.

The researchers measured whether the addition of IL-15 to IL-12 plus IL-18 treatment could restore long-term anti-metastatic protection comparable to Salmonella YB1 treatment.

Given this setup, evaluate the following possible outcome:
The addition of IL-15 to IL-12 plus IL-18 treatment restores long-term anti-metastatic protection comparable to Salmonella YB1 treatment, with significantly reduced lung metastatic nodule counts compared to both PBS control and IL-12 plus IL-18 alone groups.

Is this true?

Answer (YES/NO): NO